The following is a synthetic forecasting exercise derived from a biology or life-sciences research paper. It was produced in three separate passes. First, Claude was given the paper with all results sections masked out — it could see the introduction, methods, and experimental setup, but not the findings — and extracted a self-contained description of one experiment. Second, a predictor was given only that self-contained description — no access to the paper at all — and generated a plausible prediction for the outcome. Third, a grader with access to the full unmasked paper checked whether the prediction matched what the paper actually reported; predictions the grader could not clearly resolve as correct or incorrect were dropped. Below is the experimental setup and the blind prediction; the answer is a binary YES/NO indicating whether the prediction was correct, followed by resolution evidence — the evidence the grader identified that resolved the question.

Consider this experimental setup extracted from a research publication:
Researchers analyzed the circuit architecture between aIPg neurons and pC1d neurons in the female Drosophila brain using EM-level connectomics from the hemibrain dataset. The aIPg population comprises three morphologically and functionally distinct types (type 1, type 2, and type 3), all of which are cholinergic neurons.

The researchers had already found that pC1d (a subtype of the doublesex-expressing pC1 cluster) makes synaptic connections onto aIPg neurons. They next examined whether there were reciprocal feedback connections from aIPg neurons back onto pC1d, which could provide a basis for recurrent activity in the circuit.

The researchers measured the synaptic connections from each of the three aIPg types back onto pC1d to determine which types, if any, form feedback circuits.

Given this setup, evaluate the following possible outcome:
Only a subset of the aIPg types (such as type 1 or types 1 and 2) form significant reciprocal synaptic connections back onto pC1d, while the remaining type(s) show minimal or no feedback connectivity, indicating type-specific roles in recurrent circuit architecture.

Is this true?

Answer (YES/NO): YES